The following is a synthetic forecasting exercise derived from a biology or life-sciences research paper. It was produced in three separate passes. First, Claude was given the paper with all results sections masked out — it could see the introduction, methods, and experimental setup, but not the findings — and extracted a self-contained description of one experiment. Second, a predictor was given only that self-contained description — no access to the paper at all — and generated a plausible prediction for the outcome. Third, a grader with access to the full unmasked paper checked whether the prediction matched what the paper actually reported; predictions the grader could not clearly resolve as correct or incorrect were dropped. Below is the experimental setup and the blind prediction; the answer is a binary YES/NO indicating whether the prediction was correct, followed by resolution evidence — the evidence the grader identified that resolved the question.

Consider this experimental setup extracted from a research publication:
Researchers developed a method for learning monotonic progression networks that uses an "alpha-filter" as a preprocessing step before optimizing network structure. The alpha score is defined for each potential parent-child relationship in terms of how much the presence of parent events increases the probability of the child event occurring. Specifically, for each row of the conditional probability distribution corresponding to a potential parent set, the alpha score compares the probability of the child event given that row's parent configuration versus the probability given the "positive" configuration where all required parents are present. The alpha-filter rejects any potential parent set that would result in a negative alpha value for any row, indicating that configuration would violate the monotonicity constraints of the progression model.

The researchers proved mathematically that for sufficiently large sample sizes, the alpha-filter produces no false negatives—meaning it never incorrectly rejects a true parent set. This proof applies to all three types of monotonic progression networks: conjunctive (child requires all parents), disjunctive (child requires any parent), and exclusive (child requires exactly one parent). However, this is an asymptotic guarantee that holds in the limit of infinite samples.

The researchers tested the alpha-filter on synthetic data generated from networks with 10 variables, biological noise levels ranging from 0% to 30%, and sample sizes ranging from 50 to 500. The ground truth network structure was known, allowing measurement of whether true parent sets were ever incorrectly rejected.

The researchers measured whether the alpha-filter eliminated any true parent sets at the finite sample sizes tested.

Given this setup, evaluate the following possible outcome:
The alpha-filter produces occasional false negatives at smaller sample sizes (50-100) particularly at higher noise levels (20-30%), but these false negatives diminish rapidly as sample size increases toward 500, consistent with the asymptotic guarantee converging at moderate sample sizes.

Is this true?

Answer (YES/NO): NO